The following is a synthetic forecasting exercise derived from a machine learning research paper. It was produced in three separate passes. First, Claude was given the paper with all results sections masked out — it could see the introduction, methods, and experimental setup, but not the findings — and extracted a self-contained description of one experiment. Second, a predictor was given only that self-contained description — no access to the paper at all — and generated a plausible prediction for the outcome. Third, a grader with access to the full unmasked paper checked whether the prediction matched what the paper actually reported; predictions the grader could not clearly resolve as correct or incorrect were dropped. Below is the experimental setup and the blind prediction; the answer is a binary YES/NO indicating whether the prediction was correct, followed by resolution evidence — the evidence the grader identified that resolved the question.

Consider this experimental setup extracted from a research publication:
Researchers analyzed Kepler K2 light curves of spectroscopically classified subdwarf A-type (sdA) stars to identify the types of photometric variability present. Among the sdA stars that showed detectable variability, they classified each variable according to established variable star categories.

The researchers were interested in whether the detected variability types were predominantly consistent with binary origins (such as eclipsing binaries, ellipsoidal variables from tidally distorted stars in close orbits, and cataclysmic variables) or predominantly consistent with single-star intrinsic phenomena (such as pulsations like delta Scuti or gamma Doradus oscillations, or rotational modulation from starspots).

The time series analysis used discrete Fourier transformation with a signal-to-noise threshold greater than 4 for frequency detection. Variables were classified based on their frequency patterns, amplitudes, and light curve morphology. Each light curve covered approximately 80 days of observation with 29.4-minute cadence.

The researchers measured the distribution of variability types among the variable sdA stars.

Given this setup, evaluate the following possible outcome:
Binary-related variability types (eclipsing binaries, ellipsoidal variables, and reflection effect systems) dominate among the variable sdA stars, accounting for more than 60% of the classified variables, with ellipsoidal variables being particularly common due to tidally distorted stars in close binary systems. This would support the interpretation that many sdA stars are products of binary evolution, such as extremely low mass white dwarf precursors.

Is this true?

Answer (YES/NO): NO